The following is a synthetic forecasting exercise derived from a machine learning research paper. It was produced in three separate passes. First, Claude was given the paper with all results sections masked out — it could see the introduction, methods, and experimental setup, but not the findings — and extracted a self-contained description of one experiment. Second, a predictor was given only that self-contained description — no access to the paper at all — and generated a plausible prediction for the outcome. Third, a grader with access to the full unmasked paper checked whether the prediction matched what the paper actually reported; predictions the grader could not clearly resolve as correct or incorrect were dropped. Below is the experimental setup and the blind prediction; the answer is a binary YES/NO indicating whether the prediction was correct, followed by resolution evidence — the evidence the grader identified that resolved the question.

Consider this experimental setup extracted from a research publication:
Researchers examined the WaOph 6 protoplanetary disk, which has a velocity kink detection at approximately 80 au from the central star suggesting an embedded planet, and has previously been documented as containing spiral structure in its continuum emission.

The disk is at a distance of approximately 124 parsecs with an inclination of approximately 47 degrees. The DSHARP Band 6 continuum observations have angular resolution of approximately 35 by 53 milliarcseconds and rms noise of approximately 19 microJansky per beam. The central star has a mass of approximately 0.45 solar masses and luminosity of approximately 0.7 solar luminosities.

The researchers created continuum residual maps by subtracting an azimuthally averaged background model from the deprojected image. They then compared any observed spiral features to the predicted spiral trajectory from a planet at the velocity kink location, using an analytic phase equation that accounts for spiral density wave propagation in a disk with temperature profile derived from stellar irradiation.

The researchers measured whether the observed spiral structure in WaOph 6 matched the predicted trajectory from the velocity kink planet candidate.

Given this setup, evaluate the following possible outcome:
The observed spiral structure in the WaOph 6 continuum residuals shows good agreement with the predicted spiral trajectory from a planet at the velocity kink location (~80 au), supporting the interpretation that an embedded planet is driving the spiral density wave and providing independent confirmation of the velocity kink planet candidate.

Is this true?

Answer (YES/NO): NO